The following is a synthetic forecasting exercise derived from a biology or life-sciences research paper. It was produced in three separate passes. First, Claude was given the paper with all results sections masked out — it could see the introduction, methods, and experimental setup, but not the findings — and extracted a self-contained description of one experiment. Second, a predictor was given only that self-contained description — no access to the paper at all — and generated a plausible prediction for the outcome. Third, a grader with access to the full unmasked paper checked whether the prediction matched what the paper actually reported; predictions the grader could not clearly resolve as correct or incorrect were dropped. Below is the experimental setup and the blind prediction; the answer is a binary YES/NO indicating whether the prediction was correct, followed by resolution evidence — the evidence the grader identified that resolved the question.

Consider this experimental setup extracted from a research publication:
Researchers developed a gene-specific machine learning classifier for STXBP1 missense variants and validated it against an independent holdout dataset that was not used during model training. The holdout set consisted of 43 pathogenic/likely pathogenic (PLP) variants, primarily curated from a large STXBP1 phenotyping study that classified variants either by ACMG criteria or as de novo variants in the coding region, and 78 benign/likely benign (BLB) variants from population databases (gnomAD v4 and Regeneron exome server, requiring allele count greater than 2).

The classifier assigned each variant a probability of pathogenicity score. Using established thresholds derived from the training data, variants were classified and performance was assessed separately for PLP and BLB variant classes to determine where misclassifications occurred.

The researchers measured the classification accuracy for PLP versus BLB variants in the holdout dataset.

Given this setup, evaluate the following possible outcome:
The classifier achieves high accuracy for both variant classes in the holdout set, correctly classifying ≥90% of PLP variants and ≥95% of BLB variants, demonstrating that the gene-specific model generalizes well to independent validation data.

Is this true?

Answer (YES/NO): NO